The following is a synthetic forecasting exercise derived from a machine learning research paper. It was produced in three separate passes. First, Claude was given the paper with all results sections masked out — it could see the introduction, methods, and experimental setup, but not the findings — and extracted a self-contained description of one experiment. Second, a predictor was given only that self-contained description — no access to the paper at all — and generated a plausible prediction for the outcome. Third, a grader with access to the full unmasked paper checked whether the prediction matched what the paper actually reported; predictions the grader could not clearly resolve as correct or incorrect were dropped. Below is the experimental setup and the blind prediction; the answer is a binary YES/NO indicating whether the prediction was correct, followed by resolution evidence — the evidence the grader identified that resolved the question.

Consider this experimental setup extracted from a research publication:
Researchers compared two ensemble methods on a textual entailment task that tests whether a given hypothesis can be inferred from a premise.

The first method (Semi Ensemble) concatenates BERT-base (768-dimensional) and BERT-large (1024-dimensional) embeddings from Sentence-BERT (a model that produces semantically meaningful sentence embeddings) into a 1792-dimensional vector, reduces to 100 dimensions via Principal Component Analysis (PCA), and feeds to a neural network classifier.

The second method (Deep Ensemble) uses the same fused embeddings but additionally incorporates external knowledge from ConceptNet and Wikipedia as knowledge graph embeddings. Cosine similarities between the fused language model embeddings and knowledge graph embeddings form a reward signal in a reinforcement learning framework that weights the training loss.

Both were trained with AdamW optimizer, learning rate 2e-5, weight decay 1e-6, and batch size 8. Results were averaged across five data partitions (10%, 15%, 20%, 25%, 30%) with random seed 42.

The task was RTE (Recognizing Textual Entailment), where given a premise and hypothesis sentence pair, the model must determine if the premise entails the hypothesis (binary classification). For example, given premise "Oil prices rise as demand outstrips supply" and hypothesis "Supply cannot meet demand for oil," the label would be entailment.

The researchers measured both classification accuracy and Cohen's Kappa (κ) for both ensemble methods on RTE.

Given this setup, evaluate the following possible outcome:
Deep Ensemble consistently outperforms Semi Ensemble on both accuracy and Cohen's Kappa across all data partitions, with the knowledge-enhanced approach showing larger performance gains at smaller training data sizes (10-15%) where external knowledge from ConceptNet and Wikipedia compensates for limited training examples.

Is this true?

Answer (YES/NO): NO